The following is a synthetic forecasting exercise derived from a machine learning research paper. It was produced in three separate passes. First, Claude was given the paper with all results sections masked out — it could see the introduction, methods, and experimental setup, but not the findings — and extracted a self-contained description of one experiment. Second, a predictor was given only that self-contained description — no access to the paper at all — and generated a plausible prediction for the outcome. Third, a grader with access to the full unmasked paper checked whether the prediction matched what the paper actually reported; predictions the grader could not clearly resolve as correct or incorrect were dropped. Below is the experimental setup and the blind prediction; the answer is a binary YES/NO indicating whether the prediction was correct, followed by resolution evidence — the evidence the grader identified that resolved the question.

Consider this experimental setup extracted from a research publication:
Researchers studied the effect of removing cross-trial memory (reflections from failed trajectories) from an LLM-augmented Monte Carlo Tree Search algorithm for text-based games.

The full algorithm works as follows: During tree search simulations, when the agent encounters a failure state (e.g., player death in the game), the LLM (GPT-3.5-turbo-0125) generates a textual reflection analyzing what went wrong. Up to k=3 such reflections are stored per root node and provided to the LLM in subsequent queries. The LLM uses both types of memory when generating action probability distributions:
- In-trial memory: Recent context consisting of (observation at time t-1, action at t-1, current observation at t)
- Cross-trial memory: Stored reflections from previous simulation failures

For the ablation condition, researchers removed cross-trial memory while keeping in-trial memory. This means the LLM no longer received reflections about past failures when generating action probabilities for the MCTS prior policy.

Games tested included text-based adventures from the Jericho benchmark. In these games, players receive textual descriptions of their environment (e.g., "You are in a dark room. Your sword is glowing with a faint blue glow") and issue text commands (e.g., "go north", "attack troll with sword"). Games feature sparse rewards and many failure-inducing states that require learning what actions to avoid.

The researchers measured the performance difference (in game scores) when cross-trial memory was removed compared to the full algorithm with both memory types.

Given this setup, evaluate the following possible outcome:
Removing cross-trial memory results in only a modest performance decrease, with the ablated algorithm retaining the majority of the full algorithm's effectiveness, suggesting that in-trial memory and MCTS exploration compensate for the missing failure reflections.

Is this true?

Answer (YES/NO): NO